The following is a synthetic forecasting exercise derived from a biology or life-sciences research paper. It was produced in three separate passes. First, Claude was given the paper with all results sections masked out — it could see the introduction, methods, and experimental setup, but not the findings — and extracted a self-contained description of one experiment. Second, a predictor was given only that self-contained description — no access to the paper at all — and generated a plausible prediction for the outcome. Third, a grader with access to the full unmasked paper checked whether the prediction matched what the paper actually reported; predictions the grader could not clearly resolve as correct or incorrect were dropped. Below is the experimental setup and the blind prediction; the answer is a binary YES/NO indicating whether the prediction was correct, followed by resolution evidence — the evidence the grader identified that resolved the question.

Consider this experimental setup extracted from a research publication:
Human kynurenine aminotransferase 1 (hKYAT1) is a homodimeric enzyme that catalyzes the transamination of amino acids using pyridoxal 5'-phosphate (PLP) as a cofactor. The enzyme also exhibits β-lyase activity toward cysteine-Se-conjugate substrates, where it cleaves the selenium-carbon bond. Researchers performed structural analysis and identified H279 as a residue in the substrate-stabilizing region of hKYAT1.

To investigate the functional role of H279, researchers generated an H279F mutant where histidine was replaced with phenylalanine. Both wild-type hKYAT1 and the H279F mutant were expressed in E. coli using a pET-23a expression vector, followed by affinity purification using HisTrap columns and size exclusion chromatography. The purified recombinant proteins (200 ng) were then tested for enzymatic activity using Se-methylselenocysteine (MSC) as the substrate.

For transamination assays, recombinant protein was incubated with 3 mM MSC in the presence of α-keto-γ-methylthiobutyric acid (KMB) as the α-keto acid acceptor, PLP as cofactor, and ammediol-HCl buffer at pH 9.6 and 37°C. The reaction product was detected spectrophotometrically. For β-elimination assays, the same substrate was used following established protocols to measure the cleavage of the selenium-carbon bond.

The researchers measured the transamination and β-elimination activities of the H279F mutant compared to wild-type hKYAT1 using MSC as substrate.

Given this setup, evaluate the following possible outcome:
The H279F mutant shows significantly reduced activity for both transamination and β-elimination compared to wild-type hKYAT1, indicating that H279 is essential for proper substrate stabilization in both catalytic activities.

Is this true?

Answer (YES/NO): NO